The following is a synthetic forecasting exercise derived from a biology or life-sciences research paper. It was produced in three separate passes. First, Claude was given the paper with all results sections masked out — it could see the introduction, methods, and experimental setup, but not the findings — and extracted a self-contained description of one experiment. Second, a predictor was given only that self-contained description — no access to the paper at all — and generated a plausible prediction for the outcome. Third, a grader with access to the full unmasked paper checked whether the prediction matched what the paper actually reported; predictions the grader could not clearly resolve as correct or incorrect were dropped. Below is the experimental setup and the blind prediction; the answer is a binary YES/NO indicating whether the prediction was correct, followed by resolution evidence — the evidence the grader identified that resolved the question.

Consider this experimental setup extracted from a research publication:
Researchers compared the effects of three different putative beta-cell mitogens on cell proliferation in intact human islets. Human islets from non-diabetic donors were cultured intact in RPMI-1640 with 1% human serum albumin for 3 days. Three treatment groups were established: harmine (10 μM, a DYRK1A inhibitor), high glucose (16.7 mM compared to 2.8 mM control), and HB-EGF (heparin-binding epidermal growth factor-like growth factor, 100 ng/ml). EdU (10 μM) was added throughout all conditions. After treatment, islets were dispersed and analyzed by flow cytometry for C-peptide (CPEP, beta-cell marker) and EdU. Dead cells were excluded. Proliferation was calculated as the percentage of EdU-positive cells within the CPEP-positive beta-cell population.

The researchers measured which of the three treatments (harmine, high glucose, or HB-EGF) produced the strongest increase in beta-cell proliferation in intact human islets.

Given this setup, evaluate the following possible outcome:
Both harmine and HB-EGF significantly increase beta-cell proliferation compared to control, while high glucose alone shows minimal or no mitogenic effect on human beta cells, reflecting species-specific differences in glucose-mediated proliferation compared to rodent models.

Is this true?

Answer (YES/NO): NO